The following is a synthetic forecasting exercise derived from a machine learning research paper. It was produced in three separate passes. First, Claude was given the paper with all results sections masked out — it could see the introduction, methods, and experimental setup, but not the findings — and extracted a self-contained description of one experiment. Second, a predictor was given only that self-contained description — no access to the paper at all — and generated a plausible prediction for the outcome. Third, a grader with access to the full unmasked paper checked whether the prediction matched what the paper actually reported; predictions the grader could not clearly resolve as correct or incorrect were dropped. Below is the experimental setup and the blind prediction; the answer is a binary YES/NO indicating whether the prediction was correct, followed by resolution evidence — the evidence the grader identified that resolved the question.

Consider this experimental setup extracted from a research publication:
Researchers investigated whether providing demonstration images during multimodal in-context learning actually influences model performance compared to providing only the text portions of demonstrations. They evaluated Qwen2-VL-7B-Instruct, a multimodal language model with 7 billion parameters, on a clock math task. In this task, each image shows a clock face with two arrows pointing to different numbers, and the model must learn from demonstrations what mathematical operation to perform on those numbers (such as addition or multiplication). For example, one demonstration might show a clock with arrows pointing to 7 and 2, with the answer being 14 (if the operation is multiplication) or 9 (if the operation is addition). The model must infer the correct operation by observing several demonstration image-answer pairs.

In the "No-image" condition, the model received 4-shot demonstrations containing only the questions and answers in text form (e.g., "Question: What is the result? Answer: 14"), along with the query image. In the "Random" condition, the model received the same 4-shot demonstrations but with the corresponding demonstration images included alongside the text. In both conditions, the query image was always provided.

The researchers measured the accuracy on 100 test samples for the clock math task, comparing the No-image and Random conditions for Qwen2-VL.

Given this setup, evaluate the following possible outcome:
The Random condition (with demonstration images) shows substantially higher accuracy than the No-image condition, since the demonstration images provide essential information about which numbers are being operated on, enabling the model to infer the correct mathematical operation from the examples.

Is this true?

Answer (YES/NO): NO